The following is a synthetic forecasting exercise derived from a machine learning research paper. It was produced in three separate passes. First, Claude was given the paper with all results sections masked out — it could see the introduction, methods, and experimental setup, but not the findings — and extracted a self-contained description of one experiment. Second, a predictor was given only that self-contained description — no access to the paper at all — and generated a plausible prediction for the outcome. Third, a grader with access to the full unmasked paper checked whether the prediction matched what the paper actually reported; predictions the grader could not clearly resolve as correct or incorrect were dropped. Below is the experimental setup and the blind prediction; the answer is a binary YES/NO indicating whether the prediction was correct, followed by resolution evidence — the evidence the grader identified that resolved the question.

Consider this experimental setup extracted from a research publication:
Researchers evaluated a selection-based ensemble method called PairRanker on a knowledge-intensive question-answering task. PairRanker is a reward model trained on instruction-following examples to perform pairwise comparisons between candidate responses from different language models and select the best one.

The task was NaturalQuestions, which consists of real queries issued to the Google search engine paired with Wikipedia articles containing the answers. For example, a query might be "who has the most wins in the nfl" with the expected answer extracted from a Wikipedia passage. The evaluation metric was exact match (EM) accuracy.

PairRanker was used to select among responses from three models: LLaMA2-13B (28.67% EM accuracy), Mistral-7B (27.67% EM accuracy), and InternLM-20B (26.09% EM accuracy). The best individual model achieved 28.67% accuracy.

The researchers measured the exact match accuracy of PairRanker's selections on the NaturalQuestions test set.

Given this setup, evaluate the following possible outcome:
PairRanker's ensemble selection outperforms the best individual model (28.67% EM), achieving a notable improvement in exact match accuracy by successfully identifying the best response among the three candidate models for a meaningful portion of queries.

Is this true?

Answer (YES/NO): NO